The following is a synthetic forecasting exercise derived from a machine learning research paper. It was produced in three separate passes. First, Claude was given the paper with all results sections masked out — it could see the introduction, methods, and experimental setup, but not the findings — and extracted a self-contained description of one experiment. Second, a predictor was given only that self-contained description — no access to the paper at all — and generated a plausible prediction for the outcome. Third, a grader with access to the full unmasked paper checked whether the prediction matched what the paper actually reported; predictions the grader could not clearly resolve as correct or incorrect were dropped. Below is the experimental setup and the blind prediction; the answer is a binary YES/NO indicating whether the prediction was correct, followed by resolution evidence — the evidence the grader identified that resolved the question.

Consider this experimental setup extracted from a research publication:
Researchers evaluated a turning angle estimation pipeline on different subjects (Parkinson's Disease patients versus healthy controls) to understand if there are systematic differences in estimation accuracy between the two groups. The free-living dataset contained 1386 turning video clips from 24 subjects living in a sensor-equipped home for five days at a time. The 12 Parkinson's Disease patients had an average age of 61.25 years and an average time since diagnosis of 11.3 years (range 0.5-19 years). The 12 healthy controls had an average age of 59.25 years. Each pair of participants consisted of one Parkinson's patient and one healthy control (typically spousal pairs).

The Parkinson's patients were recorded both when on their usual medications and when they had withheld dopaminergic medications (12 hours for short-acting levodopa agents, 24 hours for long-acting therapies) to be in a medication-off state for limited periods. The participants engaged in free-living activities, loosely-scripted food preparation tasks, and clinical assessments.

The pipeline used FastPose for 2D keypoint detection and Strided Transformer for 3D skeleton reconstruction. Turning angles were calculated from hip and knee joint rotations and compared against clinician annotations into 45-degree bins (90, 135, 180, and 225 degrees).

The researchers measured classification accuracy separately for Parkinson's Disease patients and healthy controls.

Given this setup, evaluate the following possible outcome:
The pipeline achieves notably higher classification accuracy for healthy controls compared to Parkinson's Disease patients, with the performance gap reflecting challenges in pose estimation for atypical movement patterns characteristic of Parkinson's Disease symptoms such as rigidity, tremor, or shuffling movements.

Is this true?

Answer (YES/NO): NO